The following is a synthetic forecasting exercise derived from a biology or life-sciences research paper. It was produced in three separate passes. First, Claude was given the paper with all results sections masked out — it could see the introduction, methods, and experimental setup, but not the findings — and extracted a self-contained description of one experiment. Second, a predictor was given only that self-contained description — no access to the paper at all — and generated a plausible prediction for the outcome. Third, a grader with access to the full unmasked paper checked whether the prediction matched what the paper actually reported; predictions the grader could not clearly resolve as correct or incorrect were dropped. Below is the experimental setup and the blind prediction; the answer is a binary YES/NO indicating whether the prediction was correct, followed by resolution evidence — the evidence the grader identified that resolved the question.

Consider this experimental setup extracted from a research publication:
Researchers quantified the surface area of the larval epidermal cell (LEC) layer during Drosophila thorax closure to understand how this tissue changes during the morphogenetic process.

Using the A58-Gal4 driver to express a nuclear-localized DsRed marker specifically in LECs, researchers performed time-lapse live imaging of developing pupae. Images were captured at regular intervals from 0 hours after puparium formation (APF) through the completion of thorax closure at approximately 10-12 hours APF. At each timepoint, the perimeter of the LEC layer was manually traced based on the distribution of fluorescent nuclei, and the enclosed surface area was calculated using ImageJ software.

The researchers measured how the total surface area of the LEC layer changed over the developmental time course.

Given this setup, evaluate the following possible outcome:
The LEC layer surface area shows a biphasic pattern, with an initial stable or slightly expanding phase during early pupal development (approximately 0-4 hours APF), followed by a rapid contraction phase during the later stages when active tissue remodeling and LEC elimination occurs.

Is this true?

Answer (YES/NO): YES